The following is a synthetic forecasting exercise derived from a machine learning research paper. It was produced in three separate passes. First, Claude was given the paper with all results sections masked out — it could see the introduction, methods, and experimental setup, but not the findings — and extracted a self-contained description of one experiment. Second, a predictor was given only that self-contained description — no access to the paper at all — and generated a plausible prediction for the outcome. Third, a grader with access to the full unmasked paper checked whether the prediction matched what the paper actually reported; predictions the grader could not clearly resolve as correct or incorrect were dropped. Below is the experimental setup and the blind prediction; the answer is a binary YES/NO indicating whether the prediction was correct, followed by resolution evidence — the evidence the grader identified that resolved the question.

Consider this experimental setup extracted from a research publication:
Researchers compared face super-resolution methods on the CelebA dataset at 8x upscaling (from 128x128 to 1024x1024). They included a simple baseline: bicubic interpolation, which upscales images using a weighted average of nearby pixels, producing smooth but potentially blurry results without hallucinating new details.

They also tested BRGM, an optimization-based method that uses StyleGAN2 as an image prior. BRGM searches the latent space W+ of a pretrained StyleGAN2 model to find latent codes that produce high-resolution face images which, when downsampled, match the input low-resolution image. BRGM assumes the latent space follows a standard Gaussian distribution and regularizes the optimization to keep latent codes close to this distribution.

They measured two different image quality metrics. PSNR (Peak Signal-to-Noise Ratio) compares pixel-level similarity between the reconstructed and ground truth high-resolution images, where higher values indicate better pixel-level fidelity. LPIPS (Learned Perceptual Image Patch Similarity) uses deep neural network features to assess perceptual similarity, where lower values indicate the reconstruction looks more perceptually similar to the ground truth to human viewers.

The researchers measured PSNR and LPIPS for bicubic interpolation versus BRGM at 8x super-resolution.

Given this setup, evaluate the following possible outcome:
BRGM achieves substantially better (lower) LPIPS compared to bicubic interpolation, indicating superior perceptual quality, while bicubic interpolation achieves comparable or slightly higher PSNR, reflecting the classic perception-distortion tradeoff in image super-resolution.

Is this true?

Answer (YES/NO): NO